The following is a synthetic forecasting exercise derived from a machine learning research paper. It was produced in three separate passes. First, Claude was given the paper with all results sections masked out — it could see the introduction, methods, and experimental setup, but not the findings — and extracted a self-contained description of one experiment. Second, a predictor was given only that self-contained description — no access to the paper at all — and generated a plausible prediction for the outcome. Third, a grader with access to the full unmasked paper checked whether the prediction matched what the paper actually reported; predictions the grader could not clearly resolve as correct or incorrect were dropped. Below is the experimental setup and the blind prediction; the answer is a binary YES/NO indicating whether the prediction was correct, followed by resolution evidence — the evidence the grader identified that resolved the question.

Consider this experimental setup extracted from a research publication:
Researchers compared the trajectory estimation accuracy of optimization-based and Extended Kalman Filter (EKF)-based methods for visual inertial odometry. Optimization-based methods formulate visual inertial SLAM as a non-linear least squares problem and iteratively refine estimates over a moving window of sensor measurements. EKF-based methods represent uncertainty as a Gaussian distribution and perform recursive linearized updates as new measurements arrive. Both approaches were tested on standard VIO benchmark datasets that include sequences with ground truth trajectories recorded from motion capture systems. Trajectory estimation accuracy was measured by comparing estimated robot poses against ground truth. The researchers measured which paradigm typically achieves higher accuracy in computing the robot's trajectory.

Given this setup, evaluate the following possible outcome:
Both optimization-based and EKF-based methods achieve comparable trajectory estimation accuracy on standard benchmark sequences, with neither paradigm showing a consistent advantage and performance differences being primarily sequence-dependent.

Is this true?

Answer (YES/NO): NO